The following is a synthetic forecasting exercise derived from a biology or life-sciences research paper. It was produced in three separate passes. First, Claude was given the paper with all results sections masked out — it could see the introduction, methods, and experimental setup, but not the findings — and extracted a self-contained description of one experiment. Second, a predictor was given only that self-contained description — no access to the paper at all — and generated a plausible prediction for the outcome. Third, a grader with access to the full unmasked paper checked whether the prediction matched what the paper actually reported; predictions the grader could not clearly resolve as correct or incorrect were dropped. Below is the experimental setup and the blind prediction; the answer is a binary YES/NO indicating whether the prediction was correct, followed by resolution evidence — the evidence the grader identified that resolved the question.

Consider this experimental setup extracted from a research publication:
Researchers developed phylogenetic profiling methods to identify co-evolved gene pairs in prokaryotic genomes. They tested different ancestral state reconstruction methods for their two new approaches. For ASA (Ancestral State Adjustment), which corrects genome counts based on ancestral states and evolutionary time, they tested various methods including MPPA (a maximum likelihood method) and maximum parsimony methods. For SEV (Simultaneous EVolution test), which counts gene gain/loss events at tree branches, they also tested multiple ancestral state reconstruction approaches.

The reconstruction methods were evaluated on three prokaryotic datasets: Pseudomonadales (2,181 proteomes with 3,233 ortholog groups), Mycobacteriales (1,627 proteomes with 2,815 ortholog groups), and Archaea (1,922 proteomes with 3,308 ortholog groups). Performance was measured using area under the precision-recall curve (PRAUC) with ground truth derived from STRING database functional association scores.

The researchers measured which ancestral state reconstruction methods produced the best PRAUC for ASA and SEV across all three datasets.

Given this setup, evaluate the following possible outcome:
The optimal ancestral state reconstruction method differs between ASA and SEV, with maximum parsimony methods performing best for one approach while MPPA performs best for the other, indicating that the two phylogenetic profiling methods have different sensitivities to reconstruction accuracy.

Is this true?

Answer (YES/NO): YES